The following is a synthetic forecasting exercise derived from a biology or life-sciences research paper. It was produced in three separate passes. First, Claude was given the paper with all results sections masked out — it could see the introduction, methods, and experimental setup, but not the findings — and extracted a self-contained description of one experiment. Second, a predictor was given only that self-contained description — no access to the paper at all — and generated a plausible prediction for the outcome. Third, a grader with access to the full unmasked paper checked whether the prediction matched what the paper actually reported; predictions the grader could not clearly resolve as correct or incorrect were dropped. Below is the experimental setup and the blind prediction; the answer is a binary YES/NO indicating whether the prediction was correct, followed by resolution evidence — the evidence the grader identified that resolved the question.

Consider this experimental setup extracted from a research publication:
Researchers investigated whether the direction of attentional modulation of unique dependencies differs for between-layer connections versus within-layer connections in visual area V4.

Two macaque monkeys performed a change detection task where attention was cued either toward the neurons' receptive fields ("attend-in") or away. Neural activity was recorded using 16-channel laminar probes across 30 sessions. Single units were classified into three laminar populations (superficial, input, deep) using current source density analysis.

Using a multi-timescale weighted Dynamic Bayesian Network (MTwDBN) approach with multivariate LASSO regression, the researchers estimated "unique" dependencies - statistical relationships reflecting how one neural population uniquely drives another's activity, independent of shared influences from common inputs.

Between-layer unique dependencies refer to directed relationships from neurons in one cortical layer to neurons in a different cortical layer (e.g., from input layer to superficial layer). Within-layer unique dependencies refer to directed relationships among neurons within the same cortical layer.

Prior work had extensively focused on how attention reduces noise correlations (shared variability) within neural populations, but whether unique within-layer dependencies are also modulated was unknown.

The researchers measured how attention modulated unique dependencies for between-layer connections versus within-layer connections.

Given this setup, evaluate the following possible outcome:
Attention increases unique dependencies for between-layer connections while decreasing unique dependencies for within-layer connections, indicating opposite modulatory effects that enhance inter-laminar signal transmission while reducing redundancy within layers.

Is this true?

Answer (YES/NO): NO